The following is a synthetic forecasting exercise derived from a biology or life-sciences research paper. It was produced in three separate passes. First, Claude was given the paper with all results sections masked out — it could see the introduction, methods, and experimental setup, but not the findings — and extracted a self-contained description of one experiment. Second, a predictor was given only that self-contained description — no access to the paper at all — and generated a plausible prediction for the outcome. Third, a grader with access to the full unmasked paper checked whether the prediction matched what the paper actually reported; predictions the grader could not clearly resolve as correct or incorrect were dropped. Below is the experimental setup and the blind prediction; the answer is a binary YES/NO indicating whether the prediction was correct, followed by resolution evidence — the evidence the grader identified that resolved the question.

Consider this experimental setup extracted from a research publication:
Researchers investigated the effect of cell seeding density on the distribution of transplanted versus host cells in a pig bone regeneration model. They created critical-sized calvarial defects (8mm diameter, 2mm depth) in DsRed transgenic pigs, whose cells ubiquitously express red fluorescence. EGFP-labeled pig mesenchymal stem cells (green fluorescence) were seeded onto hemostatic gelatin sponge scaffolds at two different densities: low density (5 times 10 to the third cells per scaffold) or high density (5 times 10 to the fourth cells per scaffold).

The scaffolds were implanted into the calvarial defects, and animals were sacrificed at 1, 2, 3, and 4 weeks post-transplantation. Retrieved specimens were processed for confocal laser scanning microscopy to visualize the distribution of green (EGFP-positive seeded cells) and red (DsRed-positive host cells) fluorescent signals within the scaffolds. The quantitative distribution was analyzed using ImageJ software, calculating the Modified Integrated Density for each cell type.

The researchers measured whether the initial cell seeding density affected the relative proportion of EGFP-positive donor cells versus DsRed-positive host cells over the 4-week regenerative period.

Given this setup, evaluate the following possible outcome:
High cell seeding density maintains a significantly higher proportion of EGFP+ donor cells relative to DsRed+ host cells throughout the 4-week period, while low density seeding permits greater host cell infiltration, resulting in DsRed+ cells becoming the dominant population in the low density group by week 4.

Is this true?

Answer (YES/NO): NO